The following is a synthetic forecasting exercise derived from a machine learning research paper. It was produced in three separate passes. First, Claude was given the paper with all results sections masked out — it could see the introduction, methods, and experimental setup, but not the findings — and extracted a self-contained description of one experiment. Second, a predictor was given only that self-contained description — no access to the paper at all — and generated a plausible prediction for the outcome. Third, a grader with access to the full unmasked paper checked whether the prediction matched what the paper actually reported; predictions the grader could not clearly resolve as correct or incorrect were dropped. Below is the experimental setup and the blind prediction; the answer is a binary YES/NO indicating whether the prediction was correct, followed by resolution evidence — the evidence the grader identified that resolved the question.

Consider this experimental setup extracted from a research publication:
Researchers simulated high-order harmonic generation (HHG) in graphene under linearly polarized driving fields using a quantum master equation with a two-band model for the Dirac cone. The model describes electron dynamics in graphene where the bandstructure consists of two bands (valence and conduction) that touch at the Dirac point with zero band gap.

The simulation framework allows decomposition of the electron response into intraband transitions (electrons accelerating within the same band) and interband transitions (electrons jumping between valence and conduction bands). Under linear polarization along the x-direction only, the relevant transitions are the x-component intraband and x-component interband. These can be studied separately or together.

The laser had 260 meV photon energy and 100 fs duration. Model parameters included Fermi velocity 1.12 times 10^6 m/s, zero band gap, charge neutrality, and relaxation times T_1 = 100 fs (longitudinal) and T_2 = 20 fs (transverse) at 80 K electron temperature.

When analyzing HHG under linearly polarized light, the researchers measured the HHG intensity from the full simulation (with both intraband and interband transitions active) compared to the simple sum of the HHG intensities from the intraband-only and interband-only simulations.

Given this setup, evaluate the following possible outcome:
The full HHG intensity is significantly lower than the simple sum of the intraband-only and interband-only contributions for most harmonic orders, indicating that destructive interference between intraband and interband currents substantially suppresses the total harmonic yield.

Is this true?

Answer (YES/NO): NO